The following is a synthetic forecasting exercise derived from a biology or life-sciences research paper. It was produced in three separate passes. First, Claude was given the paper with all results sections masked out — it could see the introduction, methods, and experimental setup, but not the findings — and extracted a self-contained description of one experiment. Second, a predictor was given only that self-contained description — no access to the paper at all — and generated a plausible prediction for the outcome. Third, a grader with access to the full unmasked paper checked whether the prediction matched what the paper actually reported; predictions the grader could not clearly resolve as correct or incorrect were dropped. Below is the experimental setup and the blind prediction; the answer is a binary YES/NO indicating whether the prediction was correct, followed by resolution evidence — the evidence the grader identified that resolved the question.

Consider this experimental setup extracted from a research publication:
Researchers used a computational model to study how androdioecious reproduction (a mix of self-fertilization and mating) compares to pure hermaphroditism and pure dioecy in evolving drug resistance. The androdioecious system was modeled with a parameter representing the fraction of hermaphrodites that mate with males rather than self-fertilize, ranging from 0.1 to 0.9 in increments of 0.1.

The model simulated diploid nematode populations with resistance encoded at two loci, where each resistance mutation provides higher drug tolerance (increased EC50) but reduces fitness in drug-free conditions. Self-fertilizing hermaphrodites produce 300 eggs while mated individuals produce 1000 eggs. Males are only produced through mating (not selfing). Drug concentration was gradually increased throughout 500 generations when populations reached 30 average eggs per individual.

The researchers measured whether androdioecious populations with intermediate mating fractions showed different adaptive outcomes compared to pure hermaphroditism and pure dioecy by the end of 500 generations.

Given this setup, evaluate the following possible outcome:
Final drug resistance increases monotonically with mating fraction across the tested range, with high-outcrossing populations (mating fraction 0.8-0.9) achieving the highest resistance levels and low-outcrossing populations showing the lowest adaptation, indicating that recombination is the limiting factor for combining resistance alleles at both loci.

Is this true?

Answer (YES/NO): NO